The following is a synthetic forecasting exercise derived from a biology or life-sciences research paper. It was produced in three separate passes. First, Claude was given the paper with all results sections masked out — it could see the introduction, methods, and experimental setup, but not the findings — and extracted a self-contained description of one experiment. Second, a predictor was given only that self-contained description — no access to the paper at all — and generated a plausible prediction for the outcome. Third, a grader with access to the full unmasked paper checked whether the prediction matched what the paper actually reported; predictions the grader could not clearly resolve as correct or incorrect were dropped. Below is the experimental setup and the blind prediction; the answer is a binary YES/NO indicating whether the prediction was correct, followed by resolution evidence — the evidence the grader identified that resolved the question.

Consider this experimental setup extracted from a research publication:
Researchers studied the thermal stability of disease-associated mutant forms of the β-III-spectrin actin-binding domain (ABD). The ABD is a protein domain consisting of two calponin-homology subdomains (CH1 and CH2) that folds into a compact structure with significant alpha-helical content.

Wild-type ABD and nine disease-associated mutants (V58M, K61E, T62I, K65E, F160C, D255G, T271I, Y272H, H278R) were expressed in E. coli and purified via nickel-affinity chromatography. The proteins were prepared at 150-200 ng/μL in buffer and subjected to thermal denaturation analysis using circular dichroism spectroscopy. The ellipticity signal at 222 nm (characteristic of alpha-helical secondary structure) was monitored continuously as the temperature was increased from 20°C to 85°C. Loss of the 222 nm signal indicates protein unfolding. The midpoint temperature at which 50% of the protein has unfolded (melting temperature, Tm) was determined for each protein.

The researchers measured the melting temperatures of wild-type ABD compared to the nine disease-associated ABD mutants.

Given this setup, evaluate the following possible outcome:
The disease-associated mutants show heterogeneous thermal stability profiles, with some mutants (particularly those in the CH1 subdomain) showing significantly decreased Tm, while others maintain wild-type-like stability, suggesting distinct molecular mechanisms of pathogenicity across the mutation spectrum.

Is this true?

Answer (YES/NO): NO